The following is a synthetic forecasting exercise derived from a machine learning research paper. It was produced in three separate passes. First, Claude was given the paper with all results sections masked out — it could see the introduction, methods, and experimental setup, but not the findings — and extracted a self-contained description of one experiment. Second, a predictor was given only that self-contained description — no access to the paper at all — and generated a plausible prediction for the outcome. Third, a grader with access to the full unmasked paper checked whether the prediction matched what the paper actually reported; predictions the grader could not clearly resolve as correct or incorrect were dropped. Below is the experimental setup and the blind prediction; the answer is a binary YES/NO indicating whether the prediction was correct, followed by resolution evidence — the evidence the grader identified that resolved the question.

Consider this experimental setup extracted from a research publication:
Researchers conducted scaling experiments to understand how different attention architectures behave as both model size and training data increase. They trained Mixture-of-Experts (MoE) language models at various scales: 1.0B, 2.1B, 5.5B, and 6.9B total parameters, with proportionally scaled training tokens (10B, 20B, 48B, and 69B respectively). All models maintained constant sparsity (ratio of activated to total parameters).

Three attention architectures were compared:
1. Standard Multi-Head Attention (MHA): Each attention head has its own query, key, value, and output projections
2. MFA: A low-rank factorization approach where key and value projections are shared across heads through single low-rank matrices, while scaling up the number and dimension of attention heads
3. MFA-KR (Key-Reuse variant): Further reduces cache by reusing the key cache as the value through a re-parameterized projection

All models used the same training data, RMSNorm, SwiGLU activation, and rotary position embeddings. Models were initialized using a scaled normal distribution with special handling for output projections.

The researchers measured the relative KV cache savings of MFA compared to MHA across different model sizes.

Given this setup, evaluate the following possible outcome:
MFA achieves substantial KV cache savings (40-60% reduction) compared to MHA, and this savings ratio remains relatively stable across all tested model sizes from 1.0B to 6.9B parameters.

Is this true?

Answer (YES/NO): NO